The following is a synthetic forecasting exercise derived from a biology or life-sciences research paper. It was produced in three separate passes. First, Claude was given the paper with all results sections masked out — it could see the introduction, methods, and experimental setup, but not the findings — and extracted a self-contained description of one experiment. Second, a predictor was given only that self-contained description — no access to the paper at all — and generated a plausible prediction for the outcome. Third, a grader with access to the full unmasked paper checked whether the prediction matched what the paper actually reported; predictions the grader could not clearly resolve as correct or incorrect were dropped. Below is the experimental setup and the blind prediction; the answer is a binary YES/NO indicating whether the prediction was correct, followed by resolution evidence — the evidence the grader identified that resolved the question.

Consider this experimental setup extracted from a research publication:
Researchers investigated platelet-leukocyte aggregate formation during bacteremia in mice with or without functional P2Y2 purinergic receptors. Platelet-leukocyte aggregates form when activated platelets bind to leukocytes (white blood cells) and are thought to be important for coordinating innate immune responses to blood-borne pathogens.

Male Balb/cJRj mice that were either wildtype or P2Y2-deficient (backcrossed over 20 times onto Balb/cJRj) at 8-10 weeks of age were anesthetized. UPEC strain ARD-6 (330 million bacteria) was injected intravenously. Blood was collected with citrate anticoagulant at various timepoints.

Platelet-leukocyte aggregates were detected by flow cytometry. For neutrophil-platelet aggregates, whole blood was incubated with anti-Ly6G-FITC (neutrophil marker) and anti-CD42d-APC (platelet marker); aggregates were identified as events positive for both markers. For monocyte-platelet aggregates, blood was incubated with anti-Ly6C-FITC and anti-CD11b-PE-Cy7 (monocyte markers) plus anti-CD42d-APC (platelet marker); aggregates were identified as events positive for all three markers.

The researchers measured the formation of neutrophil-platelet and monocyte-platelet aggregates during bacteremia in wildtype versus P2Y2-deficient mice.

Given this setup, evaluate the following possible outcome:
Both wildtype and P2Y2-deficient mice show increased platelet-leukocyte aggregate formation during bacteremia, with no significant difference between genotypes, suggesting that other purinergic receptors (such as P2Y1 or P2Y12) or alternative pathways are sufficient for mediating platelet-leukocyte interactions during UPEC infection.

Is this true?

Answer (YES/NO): NO